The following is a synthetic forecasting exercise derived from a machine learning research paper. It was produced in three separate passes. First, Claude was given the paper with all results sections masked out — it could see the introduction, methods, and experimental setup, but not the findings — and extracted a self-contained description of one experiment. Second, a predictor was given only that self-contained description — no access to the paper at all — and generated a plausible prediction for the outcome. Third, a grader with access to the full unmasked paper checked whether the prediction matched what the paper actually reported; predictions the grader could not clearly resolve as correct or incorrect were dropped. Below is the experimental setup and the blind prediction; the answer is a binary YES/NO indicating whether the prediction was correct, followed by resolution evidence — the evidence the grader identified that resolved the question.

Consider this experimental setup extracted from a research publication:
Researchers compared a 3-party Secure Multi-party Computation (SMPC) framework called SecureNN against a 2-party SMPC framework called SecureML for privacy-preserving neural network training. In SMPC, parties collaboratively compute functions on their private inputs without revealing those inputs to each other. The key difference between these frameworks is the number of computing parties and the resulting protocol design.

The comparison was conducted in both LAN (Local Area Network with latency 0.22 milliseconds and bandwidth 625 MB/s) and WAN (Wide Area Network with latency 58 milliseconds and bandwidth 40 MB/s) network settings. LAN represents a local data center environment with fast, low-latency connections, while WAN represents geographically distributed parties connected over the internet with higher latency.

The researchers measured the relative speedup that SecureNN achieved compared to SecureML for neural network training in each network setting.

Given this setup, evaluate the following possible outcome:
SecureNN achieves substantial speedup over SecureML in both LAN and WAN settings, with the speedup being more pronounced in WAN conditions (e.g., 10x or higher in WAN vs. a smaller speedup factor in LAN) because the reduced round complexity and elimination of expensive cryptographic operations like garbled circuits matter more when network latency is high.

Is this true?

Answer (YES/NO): YES